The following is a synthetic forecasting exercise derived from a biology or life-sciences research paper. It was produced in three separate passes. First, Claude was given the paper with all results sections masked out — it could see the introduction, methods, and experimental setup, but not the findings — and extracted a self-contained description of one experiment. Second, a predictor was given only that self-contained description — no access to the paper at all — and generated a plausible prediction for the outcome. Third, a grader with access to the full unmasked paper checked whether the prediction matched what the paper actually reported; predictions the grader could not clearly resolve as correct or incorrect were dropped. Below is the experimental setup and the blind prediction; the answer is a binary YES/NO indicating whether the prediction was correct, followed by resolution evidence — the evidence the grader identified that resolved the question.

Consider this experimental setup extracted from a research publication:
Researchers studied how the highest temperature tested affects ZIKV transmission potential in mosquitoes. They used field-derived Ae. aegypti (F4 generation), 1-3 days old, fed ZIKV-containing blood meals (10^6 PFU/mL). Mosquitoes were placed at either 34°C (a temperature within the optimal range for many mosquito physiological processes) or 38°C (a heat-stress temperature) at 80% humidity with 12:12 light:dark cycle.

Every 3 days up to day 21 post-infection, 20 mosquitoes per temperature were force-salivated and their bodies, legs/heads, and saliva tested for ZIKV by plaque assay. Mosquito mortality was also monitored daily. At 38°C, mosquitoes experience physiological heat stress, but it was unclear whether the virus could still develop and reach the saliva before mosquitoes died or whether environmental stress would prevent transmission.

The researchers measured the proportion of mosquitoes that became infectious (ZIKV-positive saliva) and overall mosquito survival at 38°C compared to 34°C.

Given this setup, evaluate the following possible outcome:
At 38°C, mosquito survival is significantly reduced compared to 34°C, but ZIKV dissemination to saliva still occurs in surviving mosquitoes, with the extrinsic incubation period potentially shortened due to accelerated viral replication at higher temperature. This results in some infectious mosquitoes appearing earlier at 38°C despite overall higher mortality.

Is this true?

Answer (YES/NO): YES